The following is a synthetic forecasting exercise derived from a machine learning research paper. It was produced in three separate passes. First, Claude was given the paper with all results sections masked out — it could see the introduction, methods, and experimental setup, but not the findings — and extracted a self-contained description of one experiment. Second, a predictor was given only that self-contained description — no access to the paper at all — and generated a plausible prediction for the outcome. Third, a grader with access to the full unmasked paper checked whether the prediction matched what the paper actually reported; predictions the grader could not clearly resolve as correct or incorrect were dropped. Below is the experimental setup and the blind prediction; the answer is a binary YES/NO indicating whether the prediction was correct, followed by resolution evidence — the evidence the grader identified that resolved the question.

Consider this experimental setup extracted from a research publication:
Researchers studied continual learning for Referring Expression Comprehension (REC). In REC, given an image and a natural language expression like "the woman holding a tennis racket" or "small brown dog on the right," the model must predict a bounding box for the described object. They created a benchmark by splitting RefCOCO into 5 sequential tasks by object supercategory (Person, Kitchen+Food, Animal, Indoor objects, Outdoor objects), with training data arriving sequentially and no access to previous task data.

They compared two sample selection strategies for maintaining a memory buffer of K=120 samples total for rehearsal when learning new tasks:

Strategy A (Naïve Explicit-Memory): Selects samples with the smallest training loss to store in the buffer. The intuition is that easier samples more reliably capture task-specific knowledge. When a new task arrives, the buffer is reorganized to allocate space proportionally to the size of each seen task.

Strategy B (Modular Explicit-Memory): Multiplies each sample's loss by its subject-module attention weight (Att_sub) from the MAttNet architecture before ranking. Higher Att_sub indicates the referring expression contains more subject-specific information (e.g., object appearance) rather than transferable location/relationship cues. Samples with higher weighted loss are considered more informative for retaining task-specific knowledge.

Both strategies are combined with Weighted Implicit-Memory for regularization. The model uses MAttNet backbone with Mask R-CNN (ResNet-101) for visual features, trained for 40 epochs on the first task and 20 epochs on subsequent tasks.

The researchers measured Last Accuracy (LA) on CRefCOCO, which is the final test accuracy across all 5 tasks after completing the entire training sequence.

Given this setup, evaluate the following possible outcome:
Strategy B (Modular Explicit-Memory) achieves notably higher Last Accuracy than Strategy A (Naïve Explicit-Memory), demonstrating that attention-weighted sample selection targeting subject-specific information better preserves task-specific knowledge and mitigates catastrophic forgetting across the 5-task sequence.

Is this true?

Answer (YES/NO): YES